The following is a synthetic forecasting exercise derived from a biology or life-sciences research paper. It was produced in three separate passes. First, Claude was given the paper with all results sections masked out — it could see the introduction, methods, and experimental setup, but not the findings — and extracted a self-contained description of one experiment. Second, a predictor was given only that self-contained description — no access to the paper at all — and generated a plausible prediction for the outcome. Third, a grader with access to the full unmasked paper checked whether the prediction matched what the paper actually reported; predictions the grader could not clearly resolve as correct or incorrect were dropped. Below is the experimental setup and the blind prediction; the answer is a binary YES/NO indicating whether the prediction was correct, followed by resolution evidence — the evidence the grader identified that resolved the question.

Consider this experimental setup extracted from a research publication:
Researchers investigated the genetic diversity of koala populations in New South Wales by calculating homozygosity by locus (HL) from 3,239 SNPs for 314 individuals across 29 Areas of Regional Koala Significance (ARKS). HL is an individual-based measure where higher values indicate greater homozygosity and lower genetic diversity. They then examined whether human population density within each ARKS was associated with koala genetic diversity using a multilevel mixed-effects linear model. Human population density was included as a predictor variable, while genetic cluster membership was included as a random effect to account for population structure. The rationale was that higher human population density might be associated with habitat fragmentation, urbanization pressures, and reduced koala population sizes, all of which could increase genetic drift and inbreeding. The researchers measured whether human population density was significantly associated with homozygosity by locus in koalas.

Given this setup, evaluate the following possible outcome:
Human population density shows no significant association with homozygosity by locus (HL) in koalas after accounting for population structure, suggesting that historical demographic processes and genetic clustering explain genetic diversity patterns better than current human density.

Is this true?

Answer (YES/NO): YES